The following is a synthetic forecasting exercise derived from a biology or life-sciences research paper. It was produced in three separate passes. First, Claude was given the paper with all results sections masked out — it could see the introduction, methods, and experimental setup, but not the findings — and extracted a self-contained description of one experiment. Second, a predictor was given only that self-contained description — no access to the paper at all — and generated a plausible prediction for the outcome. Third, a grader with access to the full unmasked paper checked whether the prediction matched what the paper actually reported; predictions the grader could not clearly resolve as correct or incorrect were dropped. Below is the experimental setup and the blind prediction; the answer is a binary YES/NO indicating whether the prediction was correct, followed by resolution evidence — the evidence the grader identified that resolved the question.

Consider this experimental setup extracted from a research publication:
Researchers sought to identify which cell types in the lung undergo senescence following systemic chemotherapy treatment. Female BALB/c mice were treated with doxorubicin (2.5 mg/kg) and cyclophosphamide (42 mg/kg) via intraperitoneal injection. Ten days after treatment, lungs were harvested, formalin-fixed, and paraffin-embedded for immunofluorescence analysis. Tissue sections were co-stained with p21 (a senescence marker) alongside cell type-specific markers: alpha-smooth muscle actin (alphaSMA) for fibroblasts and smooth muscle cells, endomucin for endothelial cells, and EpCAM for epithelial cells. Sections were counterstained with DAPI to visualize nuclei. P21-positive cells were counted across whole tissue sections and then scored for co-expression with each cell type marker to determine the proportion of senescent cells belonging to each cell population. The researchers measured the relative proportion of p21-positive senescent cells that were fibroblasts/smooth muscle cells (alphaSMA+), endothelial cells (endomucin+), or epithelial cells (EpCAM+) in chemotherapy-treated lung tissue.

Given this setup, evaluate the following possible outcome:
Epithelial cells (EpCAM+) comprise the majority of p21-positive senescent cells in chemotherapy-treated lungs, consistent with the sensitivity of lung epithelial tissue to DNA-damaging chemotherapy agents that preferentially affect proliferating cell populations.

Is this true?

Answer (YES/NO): NO